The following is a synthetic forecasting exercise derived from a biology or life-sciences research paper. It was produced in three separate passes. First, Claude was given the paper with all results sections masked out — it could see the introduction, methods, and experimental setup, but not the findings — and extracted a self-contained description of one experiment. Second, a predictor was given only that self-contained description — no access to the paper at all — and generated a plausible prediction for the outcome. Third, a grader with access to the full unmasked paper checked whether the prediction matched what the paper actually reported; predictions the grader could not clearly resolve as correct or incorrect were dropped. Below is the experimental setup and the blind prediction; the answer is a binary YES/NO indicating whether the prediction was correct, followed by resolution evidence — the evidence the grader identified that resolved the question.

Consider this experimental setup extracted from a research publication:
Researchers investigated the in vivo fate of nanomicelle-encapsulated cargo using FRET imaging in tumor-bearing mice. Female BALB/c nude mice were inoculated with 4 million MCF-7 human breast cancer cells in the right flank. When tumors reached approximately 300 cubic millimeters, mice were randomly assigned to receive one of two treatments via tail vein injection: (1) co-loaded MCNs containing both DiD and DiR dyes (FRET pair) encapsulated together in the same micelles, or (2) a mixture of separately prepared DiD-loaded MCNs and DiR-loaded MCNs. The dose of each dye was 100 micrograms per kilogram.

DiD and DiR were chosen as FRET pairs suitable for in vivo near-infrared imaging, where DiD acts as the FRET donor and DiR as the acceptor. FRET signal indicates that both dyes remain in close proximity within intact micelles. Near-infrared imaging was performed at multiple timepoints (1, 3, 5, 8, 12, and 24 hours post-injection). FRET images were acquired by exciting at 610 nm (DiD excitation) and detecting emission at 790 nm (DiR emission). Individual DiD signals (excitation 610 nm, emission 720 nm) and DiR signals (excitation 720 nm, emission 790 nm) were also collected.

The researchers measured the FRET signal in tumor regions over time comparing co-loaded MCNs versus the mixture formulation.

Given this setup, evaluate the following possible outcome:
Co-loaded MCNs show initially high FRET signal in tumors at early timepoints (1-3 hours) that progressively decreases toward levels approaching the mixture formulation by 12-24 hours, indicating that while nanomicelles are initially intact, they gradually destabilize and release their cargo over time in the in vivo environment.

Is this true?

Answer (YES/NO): NO